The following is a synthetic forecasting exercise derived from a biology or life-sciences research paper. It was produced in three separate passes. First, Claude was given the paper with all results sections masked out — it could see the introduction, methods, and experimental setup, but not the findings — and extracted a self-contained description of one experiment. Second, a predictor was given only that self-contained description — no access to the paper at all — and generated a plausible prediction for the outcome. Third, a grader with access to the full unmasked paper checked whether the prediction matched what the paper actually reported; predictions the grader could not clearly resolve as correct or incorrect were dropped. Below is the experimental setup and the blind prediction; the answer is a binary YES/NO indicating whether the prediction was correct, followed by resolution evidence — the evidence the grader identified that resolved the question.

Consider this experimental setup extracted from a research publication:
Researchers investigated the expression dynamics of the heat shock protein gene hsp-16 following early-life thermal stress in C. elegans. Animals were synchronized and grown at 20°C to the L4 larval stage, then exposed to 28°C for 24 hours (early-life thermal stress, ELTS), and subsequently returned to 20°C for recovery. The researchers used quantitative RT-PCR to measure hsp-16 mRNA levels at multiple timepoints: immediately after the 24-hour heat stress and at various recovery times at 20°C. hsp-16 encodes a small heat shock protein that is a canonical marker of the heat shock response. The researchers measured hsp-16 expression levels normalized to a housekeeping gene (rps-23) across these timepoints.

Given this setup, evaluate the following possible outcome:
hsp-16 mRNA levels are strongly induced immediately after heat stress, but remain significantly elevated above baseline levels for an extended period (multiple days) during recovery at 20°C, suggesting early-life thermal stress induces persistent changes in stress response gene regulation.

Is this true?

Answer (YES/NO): NO